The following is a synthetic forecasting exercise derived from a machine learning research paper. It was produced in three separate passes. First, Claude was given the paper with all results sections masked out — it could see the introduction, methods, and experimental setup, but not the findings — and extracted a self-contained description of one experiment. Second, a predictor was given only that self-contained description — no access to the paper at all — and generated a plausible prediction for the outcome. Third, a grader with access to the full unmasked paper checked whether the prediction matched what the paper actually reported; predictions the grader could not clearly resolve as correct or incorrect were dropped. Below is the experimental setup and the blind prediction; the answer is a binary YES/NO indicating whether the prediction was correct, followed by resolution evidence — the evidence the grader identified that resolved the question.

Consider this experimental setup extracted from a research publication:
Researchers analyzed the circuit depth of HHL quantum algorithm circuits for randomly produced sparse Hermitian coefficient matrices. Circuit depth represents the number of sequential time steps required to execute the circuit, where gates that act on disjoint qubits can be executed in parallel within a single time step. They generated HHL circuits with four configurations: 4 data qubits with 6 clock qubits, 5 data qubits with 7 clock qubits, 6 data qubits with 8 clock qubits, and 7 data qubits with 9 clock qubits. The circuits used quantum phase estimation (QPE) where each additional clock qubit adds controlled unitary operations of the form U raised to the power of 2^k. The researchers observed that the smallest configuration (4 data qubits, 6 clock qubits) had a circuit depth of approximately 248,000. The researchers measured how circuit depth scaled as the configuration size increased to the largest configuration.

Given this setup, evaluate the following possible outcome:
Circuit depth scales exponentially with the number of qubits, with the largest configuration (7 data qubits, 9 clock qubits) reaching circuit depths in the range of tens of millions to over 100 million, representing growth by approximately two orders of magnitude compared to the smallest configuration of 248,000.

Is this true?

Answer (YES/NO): NO